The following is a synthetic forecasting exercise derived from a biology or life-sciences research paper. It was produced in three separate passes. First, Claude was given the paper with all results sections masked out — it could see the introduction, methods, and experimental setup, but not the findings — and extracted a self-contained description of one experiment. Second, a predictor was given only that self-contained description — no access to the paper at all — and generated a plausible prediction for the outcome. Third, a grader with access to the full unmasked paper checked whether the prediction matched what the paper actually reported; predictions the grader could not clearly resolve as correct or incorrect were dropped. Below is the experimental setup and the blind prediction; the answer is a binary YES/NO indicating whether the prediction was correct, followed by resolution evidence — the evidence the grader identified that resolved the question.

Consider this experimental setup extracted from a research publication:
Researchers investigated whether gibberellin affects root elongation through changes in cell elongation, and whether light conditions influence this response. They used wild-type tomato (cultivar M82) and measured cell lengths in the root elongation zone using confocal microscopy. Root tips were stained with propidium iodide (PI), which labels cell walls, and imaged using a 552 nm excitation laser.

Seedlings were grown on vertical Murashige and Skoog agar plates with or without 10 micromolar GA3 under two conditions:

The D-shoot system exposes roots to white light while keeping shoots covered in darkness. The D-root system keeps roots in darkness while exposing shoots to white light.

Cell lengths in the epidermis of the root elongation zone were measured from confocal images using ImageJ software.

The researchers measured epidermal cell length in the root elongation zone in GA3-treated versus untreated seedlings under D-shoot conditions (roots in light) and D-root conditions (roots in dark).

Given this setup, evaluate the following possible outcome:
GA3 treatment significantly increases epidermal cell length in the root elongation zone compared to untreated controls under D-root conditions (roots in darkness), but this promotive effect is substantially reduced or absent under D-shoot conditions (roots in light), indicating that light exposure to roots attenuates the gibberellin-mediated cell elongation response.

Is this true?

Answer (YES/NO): NO